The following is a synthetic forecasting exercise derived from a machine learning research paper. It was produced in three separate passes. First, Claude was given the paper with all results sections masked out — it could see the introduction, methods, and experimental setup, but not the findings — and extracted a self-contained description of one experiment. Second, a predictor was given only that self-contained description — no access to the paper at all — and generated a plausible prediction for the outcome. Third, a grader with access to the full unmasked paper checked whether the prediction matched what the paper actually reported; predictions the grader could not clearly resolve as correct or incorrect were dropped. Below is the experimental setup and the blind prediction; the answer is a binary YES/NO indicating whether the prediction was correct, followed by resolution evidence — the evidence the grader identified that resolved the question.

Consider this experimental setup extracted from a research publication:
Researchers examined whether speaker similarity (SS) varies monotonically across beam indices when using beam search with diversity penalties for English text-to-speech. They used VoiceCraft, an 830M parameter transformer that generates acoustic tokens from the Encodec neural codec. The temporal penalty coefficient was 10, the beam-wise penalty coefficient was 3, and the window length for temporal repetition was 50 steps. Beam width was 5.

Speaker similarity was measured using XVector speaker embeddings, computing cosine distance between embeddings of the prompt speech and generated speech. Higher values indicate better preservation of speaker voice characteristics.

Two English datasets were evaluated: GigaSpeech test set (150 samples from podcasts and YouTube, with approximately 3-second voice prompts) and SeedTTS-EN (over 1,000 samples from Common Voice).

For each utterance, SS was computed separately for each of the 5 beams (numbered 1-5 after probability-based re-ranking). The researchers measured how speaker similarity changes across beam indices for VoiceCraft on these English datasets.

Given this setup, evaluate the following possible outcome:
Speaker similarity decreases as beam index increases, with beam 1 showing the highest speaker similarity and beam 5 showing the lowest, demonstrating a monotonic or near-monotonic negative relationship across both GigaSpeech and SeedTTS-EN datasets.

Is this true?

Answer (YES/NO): NO